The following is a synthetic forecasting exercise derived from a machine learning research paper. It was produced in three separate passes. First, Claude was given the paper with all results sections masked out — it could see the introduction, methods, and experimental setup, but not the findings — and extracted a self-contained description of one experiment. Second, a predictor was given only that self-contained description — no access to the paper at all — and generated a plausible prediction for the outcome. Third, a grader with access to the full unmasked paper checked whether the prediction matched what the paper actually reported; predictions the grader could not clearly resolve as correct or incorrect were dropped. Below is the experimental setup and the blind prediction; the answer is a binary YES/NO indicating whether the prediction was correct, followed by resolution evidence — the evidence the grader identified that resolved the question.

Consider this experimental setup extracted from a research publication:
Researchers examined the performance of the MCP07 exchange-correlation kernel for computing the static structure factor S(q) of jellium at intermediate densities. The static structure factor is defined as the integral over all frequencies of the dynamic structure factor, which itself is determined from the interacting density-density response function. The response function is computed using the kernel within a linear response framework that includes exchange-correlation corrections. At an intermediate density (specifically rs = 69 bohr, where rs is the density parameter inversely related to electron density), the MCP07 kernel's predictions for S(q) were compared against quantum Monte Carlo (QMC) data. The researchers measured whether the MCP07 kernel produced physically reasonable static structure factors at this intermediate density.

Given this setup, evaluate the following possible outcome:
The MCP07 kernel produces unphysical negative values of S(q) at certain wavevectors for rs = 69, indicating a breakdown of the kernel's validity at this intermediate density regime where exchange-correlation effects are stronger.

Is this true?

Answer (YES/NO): NO